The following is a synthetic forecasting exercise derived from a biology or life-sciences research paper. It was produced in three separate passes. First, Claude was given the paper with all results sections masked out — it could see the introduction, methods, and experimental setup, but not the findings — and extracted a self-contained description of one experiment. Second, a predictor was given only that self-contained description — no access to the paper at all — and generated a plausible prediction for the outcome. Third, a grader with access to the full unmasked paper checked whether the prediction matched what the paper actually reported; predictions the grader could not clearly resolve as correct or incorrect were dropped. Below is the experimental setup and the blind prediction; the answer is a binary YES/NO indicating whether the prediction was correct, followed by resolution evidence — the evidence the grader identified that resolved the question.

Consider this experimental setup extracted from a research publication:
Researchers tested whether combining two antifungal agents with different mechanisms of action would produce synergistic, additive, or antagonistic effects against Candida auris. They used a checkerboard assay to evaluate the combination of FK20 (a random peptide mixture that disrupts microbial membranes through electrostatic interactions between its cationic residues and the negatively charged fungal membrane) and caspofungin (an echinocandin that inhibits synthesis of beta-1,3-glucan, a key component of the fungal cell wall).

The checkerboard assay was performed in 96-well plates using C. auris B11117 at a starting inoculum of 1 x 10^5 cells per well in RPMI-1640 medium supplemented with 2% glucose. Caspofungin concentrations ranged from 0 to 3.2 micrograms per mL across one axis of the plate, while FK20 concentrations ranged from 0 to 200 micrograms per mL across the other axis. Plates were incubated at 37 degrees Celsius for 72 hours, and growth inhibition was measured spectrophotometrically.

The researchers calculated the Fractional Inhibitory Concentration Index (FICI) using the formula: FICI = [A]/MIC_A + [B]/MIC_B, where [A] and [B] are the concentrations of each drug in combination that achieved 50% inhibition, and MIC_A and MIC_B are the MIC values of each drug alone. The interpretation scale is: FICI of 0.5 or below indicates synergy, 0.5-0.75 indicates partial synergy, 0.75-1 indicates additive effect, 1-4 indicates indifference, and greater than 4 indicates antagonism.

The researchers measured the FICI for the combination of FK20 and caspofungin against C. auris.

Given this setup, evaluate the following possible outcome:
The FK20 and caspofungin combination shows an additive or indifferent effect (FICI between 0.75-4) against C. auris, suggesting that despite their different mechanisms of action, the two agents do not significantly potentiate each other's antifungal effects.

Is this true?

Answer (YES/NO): NO